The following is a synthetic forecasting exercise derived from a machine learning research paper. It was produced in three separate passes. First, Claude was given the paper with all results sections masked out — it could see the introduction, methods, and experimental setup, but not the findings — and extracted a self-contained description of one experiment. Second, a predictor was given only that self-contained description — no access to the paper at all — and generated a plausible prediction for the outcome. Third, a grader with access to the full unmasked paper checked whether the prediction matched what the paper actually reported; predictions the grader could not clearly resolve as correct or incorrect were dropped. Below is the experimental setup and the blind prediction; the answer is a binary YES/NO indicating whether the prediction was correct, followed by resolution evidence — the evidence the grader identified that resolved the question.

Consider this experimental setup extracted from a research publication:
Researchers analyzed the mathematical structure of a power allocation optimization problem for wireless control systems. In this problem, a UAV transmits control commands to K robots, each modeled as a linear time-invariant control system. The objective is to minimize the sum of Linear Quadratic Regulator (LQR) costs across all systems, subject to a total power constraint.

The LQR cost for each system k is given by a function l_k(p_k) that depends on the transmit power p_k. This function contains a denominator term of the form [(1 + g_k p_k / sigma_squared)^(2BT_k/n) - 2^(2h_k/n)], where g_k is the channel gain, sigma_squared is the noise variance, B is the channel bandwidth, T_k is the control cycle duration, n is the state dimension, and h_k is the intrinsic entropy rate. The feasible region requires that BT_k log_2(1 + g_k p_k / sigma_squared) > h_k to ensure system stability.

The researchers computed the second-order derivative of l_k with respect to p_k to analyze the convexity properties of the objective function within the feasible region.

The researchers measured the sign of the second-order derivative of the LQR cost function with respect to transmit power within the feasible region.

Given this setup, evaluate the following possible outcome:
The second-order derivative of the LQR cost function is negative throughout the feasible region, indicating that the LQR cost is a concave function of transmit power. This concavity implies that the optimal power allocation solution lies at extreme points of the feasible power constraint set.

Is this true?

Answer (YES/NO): NO